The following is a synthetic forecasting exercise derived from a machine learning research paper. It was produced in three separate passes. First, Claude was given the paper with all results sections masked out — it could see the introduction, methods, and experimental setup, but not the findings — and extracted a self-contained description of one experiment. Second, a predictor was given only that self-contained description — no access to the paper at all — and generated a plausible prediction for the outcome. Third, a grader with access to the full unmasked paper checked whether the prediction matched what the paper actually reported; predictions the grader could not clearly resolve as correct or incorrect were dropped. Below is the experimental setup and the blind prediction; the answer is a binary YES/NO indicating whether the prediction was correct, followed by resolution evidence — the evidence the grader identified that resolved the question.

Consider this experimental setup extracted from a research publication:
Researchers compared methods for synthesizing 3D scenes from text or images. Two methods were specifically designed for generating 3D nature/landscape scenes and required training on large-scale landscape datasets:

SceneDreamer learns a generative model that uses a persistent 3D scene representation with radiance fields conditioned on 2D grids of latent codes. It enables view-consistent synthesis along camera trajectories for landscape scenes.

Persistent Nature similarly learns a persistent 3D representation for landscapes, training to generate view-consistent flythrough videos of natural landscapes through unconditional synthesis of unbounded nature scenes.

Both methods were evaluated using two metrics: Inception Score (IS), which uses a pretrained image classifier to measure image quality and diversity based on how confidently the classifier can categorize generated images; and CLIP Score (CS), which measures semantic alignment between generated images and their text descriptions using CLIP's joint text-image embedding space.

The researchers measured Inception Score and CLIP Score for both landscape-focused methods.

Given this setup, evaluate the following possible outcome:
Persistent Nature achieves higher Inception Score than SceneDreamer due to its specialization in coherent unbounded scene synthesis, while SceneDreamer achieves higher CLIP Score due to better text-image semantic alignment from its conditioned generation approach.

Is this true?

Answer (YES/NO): NO